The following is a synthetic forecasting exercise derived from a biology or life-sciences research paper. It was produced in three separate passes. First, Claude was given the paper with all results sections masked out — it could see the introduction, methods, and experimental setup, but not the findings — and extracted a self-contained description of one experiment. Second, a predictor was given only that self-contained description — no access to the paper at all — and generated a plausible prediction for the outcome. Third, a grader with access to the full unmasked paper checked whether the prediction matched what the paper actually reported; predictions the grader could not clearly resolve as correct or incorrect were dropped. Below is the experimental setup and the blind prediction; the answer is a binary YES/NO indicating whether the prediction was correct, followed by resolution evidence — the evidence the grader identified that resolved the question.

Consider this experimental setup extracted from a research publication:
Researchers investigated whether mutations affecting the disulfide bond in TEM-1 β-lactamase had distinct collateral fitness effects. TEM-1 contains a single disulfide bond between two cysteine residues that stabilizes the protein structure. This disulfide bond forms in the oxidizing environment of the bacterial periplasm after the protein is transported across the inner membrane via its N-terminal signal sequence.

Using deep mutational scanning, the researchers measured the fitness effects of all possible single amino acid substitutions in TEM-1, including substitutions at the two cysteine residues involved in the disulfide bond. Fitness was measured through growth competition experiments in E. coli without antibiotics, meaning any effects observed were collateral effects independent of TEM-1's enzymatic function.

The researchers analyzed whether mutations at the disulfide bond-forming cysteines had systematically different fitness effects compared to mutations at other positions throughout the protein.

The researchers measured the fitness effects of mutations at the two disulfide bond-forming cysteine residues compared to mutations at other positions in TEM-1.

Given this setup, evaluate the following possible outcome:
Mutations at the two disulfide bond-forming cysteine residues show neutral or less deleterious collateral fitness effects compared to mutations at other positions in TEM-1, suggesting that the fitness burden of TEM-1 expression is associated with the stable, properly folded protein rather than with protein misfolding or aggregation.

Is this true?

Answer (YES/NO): NO